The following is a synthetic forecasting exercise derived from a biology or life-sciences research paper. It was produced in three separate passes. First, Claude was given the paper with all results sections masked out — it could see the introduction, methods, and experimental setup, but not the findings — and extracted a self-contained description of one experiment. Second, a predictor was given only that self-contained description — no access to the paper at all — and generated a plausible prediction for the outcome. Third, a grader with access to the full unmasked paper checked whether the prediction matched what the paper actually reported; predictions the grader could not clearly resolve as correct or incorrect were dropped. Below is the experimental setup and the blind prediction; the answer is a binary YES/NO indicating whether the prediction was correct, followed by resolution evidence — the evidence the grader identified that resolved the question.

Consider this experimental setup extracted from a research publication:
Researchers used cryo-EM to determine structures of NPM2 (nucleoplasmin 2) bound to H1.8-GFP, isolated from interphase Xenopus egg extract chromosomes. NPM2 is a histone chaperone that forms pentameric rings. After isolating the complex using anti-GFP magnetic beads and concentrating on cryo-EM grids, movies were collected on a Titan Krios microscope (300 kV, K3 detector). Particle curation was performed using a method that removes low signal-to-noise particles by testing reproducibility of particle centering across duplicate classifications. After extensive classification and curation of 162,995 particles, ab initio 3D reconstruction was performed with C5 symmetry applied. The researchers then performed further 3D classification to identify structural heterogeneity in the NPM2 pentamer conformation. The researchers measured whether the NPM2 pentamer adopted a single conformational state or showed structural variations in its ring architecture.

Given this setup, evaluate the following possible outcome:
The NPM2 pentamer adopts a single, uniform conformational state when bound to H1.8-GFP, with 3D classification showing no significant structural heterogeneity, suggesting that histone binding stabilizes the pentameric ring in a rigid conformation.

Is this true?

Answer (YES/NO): NO